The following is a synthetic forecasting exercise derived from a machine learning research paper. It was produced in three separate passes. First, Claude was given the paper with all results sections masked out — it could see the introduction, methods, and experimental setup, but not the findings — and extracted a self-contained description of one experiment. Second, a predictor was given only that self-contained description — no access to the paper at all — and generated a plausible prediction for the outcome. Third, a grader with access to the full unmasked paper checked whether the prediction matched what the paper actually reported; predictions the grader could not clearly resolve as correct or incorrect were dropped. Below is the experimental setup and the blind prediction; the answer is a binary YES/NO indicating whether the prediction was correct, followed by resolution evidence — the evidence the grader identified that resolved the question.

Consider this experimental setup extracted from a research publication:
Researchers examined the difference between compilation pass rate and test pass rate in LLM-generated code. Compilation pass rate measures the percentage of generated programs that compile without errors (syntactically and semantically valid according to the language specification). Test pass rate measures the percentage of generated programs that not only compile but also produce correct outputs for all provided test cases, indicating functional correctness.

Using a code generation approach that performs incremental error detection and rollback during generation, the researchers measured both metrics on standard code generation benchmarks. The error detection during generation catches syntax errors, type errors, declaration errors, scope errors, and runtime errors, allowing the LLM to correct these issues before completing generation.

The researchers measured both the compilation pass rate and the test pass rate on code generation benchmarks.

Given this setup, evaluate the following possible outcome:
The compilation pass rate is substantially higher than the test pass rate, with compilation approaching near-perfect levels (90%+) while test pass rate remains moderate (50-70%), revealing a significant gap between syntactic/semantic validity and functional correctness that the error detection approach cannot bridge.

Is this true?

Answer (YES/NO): NO